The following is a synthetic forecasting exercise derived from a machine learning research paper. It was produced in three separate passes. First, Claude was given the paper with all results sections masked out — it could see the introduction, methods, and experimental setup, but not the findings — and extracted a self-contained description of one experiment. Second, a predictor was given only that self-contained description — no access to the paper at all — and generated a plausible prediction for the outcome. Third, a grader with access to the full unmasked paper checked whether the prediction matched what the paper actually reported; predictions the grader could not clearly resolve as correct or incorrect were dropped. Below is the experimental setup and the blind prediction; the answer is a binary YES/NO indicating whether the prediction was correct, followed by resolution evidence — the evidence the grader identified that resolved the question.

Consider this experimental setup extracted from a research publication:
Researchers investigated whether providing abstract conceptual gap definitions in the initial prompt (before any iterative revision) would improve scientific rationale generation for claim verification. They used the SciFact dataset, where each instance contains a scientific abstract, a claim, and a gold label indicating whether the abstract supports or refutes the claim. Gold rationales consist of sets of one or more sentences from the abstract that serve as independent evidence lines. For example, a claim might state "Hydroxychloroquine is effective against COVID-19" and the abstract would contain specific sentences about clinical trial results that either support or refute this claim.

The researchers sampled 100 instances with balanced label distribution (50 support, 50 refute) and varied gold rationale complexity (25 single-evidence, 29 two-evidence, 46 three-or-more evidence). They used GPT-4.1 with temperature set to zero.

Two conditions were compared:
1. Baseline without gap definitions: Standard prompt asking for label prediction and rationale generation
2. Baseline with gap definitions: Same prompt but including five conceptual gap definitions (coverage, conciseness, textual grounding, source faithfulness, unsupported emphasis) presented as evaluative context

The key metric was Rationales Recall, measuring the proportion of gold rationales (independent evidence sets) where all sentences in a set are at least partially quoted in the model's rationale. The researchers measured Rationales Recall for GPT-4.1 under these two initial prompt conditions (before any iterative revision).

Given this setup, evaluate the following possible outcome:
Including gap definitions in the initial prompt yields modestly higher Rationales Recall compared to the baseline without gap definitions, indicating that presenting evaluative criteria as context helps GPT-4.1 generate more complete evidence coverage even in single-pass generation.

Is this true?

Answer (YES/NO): YES